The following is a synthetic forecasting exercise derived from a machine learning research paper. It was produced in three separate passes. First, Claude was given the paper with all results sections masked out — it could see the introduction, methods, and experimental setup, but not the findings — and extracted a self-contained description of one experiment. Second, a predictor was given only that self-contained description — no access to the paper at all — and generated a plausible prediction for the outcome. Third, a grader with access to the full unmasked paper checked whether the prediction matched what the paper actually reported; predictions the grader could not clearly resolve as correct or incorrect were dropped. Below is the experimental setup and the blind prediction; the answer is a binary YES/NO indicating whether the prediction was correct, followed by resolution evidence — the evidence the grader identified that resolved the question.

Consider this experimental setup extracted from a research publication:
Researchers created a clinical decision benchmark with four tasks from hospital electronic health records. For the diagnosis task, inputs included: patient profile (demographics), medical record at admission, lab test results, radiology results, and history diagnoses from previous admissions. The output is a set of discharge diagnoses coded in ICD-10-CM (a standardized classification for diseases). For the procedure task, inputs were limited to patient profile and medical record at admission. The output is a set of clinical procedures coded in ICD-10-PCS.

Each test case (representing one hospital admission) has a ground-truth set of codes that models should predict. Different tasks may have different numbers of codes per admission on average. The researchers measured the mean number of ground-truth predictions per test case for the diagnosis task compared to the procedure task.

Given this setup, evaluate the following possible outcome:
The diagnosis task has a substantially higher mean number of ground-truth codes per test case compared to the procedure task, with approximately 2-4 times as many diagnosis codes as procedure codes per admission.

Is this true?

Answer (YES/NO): NO